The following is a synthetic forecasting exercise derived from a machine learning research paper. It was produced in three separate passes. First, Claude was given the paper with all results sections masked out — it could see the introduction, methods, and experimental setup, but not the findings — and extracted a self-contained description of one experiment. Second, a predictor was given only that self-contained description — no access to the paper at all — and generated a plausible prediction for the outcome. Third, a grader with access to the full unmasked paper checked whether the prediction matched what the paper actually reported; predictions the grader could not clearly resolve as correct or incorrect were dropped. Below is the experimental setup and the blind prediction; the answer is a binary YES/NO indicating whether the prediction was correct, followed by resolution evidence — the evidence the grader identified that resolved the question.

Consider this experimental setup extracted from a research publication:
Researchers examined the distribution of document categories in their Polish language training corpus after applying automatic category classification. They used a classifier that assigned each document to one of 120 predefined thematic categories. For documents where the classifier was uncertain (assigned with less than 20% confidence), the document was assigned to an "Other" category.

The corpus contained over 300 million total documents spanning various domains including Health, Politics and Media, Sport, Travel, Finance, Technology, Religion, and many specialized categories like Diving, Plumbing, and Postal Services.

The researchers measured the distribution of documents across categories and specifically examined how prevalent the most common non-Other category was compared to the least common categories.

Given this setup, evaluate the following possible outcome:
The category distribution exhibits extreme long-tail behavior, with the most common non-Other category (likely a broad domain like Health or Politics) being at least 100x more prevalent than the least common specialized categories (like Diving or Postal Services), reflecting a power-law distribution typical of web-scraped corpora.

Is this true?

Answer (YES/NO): YES